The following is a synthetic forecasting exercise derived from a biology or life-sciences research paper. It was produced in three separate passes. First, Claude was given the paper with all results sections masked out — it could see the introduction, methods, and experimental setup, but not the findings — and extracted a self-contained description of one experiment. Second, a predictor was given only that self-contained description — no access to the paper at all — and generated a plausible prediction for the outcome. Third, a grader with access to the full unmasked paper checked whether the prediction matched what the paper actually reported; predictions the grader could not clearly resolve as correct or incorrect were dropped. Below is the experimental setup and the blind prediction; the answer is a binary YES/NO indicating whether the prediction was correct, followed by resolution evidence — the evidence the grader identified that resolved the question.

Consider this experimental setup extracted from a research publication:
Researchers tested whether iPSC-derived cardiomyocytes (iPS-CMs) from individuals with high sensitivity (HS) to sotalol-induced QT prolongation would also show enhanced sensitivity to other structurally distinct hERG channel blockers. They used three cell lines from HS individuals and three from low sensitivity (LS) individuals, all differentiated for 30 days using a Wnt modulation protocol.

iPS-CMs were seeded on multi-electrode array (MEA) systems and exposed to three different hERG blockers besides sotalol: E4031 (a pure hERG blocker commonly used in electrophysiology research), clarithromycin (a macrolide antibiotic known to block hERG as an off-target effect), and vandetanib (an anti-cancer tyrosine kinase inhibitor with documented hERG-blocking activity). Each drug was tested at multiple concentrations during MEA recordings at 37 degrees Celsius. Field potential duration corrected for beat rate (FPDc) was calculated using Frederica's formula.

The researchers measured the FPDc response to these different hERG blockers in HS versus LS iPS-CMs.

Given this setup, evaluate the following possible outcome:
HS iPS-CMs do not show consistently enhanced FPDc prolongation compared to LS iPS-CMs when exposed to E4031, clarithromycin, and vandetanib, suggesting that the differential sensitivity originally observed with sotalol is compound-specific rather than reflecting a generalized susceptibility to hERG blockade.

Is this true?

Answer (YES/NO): NO